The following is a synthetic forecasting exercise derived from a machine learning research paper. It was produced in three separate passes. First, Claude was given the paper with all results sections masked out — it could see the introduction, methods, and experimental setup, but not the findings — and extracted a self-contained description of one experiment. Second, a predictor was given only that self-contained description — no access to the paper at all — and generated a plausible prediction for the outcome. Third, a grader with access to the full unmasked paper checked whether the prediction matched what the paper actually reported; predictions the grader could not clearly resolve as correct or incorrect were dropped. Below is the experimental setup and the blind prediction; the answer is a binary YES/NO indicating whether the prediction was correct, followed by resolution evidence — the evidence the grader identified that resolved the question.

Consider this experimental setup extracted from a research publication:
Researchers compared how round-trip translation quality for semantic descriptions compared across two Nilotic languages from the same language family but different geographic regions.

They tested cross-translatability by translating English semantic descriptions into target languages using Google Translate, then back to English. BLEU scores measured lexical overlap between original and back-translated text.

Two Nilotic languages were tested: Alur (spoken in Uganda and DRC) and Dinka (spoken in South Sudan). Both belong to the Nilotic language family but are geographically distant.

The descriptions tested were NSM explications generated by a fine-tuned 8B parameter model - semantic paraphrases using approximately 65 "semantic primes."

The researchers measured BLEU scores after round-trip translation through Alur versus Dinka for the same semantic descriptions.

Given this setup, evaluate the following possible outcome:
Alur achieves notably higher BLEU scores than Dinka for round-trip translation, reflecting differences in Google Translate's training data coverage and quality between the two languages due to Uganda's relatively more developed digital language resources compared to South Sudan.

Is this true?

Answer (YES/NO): NO